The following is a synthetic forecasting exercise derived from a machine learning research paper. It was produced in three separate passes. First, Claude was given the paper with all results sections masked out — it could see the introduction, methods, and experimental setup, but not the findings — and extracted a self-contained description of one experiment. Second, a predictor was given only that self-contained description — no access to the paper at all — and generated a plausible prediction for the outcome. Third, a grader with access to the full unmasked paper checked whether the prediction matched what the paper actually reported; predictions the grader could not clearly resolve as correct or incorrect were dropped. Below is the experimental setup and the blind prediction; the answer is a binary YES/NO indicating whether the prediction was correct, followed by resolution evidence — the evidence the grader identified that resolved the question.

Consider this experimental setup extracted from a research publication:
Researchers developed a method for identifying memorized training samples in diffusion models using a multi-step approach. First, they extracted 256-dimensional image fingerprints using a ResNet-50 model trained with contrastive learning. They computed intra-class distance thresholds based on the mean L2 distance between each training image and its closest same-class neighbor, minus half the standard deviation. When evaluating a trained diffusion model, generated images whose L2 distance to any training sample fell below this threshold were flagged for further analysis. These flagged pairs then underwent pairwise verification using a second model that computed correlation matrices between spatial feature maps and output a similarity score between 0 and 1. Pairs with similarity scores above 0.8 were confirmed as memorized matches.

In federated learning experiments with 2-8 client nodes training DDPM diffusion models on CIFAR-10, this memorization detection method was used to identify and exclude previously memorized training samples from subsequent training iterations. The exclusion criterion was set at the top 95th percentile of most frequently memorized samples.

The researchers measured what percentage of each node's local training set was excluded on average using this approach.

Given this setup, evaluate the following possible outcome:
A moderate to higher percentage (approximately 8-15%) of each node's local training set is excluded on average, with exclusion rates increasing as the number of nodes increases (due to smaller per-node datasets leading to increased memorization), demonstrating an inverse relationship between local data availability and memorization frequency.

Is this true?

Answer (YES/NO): NO